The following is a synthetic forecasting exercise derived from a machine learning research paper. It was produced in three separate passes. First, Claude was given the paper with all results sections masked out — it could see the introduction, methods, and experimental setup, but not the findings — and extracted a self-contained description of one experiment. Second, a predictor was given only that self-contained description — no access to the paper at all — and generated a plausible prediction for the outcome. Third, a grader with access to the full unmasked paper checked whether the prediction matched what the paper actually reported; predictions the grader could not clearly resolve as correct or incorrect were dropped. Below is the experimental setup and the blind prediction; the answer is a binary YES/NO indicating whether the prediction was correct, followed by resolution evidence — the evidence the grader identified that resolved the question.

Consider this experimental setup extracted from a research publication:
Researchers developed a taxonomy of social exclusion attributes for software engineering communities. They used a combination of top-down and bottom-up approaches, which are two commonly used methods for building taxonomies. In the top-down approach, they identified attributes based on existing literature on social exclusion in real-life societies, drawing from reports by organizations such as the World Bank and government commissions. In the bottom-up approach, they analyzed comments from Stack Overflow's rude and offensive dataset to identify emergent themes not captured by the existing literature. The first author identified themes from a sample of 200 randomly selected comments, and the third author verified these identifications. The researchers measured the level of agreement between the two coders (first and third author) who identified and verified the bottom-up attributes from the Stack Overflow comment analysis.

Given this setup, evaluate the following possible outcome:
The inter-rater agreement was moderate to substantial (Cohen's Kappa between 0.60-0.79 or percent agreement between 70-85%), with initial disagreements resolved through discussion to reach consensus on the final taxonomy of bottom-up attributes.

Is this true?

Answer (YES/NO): NO